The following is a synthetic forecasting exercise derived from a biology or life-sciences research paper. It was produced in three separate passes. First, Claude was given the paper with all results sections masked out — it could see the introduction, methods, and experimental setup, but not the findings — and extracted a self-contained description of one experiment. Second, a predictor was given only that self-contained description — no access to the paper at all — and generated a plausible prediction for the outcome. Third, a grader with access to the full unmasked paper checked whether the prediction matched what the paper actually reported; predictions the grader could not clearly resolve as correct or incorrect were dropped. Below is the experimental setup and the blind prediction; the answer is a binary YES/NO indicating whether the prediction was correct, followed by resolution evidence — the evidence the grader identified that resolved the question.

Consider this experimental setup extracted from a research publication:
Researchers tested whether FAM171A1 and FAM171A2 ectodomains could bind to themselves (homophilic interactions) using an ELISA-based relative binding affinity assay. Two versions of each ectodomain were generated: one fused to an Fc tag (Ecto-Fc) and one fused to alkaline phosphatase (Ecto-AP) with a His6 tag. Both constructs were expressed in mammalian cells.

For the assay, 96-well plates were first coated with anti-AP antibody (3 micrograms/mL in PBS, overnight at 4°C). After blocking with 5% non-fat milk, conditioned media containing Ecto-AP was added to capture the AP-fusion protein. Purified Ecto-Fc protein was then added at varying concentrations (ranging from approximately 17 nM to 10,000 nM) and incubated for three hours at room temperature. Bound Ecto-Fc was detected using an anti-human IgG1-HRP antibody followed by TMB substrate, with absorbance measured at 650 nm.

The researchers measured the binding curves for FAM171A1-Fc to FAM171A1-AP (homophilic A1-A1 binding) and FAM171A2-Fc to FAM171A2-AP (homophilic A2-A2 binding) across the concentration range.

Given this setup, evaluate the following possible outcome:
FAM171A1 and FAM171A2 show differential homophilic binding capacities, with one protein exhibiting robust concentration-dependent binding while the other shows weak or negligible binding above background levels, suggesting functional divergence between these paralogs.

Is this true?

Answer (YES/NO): NO